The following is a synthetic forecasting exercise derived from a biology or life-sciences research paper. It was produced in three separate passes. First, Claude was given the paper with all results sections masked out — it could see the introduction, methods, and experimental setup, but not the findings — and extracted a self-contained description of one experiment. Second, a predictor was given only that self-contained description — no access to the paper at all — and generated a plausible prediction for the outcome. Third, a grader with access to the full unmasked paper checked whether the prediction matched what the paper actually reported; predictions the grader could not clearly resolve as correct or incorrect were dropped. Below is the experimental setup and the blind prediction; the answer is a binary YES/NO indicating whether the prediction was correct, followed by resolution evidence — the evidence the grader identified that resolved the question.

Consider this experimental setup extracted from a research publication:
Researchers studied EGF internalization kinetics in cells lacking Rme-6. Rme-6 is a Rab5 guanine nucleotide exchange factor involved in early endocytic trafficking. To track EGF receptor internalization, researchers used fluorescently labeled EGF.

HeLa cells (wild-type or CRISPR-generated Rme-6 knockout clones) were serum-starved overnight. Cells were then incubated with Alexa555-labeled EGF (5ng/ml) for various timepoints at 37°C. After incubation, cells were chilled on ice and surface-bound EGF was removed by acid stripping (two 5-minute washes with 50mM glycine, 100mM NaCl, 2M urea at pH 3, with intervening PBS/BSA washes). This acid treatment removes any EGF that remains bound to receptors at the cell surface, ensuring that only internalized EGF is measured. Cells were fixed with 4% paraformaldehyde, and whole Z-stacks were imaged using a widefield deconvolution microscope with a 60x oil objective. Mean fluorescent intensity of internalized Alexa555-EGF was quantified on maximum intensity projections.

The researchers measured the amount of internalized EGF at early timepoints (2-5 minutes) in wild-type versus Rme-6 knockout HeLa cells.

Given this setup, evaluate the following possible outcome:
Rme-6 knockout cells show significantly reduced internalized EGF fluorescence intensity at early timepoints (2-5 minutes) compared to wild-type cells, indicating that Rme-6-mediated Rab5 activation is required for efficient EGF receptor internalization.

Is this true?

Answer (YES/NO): NO